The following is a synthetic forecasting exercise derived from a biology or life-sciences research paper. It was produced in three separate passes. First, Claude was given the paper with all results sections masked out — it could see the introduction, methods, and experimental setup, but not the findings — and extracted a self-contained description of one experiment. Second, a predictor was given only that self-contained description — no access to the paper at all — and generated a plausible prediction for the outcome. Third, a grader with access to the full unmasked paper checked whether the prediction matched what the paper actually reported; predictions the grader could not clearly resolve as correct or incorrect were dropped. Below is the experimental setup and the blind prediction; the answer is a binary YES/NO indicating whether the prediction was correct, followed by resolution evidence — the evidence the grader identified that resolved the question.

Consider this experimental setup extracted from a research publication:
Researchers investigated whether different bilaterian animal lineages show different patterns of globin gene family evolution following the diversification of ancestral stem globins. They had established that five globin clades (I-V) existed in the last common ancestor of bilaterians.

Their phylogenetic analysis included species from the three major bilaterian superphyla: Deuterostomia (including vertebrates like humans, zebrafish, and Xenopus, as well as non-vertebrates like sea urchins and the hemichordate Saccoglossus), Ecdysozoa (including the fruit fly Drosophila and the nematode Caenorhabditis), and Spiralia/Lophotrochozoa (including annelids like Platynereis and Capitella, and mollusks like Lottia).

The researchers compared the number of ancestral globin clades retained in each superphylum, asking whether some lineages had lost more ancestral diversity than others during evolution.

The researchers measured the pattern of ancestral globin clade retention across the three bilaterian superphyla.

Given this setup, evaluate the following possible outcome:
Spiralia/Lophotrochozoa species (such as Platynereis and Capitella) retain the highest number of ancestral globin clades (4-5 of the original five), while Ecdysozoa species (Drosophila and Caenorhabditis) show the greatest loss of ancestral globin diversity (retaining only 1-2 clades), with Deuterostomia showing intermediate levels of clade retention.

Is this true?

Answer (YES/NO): NO